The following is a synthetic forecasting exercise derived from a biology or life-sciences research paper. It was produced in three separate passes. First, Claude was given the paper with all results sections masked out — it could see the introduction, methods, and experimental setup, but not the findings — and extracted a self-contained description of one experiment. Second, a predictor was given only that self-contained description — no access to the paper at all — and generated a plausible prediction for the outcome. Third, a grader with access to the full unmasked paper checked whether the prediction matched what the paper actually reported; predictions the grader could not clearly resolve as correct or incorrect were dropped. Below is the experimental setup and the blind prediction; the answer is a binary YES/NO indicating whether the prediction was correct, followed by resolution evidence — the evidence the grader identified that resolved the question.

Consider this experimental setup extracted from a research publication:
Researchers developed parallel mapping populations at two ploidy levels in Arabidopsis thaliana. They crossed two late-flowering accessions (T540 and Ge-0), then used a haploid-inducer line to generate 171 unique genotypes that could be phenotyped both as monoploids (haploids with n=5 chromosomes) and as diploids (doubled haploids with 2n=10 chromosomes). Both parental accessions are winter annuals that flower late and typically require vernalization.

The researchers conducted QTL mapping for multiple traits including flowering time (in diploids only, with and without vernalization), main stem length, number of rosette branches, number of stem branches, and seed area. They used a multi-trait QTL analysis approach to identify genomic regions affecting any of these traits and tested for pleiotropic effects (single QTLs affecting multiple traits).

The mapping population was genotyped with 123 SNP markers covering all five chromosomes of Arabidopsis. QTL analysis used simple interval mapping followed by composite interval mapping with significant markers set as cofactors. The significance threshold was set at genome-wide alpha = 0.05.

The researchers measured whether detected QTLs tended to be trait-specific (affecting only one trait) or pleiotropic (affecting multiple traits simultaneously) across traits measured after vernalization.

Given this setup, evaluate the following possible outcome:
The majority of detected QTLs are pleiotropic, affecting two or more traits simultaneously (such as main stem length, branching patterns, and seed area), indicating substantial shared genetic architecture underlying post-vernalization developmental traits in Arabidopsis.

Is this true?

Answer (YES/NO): YES